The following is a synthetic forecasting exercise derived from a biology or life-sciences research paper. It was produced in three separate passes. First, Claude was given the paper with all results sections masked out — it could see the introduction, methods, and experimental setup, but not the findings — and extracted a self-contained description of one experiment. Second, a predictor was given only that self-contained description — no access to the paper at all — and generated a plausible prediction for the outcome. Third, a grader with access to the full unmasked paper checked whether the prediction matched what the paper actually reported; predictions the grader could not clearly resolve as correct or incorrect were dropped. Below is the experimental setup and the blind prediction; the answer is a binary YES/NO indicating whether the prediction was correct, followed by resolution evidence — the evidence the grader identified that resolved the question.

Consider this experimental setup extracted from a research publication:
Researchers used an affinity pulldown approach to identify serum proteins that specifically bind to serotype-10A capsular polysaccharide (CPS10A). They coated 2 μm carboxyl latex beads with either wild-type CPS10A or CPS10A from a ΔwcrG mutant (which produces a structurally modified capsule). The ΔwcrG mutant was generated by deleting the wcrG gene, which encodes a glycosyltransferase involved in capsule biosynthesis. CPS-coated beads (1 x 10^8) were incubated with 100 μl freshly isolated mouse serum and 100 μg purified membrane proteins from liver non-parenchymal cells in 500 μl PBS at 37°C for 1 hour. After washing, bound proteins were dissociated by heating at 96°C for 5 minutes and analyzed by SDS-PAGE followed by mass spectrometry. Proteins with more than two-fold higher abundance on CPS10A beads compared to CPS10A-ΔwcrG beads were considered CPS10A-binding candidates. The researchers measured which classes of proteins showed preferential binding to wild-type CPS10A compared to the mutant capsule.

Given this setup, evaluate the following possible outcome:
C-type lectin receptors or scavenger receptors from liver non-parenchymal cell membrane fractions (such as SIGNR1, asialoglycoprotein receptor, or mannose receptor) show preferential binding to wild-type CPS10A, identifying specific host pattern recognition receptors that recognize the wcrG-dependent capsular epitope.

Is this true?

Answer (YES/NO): NO